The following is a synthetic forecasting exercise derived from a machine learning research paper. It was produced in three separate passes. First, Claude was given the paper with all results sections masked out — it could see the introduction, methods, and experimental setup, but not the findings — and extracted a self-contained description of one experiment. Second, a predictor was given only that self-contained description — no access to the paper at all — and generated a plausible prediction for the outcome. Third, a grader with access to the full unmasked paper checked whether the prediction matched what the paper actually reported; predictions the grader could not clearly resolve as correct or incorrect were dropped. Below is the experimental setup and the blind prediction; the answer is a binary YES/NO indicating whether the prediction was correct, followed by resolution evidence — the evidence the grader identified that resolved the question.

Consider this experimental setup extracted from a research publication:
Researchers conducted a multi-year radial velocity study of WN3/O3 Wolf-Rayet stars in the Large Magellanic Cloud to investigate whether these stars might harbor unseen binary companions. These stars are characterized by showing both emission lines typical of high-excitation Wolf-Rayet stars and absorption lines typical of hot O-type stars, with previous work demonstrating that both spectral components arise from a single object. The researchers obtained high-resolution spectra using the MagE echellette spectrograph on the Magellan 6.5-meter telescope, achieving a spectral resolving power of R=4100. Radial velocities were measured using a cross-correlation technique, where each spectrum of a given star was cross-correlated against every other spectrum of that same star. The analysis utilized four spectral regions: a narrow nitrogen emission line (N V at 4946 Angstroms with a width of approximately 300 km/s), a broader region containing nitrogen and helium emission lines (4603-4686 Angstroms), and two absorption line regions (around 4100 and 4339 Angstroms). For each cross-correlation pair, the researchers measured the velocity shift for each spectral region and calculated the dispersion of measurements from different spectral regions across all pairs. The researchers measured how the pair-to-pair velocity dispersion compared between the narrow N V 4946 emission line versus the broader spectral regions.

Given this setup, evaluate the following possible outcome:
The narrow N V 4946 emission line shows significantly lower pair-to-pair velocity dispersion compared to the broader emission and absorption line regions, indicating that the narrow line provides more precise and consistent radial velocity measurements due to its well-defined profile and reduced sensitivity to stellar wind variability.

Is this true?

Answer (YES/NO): NO